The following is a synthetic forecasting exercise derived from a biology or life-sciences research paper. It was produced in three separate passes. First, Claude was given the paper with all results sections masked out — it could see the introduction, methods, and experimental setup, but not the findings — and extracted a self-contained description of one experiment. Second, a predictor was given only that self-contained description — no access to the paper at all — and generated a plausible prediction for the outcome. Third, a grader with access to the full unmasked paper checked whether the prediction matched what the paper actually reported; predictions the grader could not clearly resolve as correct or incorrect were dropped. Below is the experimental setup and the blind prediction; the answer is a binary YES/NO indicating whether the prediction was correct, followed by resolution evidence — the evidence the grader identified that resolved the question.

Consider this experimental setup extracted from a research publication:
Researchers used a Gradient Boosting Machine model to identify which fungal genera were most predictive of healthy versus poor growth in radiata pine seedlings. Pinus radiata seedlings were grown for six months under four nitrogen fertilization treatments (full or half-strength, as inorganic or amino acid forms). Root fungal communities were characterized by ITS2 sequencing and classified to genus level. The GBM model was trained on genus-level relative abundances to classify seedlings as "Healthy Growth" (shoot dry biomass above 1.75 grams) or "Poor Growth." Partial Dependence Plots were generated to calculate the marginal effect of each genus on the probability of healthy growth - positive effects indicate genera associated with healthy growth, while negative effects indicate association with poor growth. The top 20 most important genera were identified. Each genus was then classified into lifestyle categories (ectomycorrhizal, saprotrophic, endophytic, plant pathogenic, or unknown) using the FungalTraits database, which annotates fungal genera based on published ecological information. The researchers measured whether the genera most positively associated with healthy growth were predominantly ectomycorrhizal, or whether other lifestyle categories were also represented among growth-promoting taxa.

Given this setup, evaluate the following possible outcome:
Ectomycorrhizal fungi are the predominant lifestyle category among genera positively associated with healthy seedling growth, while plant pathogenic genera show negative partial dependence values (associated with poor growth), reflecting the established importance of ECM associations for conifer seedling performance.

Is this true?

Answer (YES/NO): NO